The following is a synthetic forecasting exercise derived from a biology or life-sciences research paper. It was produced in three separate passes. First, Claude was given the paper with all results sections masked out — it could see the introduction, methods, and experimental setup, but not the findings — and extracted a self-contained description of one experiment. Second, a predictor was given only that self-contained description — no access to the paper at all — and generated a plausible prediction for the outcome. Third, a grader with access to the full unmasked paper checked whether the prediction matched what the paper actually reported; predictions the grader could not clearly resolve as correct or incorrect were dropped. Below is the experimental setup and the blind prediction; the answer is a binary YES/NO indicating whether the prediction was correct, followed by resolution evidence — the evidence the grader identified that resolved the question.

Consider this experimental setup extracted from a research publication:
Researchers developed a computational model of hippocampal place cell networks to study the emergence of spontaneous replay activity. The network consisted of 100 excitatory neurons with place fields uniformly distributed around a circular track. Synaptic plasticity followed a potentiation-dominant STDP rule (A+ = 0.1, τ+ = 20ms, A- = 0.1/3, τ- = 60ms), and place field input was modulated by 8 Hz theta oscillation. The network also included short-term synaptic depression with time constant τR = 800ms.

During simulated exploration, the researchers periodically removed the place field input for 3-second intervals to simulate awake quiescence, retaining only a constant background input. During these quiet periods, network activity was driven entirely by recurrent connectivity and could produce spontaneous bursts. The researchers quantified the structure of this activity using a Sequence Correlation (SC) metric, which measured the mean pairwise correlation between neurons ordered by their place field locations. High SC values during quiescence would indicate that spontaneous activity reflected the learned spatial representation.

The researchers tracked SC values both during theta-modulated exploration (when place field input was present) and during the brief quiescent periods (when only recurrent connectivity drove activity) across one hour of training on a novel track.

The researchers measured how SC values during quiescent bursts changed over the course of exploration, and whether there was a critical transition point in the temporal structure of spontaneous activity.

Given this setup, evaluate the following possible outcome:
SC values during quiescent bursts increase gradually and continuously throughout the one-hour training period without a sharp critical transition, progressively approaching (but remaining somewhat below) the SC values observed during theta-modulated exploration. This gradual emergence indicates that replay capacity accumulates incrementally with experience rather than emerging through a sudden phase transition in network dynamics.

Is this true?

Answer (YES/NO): NO